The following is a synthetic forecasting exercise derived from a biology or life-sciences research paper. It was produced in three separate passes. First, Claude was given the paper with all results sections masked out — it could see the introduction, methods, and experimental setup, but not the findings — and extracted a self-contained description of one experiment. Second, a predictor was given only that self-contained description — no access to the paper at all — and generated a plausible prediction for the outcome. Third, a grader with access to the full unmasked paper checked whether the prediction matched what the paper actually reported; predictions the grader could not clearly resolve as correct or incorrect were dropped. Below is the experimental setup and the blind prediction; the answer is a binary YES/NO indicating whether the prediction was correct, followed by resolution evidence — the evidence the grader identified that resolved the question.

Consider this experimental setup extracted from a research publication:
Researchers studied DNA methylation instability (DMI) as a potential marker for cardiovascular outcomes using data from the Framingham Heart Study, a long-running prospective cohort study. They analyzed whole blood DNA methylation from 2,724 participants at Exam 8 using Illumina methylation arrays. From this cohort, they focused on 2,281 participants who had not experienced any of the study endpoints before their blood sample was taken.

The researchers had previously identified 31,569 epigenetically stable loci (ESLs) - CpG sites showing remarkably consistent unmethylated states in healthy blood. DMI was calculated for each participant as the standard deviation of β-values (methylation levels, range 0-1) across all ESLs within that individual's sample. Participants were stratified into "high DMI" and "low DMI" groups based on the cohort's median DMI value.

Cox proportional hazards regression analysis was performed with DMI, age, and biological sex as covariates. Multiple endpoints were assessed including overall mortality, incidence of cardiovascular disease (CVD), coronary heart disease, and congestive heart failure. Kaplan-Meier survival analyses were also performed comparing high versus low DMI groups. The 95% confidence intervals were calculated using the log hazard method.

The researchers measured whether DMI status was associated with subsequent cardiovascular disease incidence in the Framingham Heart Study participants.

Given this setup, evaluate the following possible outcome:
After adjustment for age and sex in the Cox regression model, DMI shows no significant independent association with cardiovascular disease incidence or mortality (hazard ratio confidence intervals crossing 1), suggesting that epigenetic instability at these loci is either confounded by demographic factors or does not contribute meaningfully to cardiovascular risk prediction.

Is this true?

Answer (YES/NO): NO